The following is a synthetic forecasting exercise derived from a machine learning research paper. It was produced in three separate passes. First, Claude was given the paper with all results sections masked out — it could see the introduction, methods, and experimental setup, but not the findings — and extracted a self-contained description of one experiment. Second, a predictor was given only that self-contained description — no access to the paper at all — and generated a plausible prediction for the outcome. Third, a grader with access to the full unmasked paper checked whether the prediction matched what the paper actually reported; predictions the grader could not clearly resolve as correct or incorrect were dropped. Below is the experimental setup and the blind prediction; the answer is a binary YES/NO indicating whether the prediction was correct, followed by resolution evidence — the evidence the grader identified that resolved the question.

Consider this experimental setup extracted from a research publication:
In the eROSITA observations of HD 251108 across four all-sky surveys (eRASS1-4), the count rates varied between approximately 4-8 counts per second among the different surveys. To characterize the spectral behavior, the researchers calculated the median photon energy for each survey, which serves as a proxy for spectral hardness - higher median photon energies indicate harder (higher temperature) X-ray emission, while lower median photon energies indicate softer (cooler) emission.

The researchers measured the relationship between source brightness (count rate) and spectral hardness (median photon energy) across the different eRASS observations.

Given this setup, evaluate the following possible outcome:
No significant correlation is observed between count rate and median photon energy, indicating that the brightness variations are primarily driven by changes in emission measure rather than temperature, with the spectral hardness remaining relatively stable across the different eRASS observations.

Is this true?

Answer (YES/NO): NO